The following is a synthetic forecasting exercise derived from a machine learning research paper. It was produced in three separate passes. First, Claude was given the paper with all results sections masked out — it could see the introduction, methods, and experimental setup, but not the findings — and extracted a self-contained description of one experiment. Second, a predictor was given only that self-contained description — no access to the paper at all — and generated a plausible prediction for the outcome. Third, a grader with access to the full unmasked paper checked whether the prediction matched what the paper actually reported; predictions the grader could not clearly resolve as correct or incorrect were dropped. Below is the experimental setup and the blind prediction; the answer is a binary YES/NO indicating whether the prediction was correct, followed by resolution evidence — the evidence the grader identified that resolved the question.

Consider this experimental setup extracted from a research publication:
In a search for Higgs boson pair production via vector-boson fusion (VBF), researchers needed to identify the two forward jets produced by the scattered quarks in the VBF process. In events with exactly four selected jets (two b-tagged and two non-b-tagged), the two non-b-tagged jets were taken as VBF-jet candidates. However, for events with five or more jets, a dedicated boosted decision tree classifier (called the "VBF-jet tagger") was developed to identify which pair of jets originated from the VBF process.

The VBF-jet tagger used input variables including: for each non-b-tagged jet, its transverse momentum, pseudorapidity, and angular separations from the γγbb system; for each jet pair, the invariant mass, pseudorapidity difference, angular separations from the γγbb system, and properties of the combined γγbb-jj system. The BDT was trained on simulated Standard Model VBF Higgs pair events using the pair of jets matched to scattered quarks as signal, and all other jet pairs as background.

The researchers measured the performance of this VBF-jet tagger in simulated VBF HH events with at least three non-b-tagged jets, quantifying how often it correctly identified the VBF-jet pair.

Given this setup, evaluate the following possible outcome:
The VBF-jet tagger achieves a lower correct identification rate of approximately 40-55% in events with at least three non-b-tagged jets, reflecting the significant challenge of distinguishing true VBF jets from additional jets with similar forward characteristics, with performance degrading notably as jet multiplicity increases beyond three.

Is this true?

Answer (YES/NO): NO